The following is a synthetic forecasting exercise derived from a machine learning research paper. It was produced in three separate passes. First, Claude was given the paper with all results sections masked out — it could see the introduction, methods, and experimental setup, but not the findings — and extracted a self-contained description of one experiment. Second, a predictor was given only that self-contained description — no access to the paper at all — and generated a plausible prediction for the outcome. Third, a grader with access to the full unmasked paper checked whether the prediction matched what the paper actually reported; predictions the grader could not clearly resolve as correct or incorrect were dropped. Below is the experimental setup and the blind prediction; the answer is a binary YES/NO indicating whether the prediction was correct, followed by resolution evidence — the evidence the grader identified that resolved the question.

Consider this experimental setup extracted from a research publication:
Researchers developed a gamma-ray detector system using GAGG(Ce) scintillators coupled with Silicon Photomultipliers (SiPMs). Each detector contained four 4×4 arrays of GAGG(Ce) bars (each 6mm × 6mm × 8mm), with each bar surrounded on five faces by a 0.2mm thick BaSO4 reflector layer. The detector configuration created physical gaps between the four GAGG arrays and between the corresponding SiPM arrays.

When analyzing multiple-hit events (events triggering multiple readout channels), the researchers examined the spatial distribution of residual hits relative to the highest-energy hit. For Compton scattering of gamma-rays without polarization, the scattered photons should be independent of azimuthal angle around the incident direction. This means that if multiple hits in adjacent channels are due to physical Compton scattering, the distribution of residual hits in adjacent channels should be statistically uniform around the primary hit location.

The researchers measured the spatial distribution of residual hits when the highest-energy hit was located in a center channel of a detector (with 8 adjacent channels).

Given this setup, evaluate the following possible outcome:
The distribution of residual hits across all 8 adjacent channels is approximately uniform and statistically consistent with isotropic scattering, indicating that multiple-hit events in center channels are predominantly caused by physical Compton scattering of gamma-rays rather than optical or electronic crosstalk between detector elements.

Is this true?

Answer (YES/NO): NO